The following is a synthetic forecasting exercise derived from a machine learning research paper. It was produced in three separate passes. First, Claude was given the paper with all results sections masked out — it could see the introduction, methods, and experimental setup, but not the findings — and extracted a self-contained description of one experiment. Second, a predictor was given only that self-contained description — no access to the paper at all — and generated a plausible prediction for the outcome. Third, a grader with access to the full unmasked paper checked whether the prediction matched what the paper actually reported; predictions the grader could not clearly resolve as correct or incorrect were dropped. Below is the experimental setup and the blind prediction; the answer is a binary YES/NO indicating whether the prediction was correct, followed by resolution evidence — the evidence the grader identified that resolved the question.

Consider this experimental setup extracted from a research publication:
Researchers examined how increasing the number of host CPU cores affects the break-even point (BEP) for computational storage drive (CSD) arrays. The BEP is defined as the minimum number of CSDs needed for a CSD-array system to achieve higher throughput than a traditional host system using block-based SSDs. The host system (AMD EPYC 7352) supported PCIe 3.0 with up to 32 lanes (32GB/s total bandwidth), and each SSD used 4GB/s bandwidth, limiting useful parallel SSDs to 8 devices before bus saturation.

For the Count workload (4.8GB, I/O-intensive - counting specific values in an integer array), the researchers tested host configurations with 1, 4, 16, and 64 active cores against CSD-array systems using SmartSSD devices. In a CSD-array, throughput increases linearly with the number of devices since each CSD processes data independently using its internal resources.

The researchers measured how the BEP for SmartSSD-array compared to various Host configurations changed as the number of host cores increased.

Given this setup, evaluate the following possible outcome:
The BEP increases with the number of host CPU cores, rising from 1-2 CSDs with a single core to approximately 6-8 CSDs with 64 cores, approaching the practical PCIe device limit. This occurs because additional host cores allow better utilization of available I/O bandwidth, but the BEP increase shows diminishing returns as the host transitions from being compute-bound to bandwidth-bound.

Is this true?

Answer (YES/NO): NO